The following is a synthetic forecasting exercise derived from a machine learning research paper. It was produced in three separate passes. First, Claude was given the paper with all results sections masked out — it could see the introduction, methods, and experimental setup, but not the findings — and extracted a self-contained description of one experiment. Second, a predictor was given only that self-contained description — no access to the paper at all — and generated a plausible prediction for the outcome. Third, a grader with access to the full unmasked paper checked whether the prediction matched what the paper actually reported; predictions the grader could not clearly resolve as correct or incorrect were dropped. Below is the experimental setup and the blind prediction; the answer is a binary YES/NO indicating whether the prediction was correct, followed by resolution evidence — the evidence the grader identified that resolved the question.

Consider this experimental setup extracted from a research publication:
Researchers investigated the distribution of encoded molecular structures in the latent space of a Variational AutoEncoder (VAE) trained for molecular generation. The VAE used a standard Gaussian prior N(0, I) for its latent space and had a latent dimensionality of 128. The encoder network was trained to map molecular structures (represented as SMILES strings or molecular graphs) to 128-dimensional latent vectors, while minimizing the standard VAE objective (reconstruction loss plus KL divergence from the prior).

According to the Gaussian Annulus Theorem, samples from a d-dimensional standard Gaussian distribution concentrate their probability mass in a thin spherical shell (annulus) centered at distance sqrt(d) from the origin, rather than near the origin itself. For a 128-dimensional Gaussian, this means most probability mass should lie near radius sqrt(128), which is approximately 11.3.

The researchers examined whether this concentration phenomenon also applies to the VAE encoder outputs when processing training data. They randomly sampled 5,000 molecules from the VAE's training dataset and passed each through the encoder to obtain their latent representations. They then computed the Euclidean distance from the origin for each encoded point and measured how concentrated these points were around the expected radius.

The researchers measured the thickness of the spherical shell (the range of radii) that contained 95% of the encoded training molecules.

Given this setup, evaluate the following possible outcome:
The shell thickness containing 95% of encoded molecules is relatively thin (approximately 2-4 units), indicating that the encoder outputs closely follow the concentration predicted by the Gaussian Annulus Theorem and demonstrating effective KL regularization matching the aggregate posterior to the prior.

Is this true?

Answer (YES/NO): NO